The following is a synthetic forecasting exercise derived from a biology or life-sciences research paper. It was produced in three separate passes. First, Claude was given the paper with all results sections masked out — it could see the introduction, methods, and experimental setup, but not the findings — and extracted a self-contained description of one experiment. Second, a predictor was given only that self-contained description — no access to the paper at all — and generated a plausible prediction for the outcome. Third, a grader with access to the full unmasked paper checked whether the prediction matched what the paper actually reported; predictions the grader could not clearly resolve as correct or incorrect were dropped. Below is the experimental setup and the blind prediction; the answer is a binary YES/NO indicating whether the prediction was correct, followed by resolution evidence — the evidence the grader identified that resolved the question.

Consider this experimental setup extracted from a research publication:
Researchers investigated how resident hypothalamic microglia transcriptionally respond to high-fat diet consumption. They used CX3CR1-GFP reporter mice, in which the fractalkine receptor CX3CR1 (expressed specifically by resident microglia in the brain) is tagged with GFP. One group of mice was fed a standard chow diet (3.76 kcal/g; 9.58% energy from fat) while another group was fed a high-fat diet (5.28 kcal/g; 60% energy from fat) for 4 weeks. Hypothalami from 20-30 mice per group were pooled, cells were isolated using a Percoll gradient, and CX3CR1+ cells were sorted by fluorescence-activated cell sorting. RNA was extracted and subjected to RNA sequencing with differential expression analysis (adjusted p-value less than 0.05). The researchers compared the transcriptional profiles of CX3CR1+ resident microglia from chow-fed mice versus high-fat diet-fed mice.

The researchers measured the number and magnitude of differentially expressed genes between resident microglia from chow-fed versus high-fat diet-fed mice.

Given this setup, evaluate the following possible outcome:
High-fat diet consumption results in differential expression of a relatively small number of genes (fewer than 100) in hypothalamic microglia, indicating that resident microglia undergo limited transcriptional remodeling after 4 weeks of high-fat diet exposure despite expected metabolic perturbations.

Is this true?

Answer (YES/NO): NO